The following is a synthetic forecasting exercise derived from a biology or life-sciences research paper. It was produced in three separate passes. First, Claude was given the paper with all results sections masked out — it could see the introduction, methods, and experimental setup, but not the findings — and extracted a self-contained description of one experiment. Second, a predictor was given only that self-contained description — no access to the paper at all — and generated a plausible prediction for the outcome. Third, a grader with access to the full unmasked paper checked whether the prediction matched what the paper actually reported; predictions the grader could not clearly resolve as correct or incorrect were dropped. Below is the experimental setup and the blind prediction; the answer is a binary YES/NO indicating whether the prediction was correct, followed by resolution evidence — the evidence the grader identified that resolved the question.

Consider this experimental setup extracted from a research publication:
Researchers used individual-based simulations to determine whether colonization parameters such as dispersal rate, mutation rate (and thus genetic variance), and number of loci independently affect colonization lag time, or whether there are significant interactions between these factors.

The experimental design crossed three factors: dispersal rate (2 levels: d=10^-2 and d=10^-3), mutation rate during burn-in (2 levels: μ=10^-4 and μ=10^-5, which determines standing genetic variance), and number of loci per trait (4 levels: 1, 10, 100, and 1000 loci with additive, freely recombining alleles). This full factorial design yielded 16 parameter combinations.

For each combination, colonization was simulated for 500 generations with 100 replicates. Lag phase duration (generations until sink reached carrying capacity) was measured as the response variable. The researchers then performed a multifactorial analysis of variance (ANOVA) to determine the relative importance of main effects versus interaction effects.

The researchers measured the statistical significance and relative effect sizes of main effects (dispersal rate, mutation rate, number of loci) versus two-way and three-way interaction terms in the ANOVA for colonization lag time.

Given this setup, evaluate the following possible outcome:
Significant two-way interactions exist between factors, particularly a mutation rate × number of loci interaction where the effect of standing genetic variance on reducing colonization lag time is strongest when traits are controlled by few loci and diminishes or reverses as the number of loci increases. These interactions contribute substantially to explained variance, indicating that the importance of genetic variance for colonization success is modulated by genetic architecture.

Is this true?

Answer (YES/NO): NO